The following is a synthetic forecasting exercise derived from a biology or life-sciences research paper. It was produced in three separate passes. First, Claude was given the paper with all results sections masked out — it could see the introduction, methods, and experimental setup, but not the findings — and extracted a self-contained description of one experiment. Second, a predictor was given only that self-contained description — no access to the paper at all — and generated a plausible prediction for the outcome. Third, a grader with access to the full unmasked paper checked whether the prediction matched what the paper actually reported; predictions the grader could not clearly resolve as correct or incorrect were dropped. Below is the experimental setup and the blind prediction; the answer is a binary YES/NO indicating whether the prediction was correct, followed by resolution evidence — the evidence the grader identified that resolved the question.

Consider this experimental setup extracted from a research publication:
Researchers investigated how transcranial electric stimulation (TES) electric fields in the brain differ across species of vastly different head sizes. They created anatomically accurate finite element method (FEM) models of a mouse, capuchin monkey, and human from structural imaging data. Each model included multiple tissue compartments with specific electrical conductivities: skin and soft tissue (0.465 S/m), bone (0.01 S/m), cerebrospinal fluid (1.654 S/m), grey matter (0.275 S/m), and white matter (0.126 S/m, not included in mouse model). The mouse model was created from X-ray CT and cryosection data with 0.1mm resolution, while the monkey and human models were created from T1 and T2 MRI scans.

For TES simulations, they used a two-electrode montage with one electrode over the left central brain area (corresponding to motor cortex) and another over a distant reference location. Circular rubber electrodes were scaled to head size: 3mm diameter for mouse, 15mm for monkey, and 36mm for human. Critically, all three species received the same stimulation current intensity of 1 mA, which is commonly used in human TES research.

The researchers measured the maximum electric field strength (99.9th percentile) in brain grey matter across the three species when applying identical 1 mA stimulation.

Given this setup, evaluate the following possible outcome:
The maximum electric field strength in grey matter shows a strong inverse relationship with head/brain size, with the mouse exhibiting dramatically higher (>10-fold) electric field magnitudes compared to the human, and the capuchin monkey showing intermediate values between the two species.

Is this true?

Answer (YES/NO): YES